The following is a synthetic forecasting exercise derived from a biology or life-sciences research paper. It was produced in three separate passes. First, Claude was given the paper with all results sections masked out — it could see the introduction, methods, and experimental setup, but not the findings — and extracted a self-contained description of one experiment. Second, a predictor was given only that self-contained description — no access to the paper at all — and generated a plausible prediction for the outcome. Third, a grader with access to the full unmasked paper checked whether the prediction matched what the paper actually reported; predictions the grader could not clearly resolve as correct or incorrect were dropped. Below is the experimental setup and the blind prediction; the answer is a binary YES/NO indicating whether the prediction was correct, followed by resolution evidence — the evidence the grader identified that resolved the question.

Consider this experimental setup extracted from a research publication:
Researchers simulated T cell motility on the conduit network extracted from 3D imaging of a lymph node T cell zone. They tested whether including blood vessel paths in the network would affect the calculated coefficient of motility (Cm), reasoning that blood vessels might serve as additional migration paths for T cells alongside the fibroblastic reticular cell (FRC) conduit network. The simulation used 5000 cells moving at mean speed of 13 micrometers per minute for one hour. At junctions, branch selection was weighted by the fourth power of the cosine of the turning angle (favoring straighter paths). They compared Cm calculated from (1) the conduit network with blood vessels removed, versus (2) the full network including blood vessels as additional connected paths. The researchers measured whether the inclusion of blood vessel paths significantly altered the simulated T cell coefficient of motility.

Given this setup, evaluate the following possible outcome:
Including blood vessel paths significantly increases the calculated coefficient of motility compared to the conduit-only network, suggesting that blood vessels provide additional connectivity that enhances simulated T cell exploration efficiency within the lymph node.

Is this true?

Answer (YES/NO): NO